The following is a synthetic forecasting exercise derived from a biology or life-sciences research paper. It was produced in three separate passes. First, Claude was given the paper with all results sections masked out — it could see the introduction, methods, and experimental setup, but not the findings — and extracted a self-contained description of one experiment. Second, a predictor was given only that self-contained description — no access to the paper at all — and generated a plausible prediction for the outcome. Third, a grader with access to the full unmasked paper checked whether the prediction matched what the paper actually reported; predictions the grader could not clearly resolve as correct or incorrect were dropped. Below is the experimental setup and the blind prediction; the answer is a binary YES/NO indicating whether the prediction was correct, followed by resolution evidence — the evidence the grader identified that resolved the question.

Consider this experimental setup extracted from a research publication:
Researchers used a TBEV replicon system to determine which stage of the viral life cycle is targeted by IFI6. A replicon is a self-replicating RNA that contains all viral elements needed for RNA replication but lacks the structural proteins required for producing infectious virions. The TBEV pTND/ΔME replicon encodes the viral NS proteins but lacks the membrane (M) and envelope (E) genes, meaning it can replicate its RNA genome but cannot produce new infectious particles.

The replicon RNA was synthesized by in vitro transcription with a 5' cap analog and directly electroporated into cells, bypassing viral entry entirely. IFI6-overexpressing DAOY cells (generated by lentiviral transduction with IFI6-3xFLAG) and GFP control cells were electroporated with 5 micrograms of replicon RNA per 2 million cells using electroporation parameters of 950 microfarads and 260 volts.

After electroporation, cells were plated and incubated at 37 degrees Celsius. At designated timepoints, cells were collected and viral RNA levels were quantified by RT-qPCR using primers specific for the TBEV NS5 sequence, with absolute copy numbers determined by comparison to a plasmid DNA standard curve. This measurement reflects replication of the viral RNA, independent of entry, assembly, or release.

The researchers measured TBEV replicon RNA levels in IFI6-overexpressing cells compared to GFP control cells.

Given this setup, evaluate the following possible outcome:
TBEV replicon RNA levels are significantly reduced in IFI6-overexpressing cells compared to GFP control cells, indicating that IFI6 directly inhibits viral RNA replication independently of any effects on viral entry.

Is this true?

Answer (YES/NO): YES